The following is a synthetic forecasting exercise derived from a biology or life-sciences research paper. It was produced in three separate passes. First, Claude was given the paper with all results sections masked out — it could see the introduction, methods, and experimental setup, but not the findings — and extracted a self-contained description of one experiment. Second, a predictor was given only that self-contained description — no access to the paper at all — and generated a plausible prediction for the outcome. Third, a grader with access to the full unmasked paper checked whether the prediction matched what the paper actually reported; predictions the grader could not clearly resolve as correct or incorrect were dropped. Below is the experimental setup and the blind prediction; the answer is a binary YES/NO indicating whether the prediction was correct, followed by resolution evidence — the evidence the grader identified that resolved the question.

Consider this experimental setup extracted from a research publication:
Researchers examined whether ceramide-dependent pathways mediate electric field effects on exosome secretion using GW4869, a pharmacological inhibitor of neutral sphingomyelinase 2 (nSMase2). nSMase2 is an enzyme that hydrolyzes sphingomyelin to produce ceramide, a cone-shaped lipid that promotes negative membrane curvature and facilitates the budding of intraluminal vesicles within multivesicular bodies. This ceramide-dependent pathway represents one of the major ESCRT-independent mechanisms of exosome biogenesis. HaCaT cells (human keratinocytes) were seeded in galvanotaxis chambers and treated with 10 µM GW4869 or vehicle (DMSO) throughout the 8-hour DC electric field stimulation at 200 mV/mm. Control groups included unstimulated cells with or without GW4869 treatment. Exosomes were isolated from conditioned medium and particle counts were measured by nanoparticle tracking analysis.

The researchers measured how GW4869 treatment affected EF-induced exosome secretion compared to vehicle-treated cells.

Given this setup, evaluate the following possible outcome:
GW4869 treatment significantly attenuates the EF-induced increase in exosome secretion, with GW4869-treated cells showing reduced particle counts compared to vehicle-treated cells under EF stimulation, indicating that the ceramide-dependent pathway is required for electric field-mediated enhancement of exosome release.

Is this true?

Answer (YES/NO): YES